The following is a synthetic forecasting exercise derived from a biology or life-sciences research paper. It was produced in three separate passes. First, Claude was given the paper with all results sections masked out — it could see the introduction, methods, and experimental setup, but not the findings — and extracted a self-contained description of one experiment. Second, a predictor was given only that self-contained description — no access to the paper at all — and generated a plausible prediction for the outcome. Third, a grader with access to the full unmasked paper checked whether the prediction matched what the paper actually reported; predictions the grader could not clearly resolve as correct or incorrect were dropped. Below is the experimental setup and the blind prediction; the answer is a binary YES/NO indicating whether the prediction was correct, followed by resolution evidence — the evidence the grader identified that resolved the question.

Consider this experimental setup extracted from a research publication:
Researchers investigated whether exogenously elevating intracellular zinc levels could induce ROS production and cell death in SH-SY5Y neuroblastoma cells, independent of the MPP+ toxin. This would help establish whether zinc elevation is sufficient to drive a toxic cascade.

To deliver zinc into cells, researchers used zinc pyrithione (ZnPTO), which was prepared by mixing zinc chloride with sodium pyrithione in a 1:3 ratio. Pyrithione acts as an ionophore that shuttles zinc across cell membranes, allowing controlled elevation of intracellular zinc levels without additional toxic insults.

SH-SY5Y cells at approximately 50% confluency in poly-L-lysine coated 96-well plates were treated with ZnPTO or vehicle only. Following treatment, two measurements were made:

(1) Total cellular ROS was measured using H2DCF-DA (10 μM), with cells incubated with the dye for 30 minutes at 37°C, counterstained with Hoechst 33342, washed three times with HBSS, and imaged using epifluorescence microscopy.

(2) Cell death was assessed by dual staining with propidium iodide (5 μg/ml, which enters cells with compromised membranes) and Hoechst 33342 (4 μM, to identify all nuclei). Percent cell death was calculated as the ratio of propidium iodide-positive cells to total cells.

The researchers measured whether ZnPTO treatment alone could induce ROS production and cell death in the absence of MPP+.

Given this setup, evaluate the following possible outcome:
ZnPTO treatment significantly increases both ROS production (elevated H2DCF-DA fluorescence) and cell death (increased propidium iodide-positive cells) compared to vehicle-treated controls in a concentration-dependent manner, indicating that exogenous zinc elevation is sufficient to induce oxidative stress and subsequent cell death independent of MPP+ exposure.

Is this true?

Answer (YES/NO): NO